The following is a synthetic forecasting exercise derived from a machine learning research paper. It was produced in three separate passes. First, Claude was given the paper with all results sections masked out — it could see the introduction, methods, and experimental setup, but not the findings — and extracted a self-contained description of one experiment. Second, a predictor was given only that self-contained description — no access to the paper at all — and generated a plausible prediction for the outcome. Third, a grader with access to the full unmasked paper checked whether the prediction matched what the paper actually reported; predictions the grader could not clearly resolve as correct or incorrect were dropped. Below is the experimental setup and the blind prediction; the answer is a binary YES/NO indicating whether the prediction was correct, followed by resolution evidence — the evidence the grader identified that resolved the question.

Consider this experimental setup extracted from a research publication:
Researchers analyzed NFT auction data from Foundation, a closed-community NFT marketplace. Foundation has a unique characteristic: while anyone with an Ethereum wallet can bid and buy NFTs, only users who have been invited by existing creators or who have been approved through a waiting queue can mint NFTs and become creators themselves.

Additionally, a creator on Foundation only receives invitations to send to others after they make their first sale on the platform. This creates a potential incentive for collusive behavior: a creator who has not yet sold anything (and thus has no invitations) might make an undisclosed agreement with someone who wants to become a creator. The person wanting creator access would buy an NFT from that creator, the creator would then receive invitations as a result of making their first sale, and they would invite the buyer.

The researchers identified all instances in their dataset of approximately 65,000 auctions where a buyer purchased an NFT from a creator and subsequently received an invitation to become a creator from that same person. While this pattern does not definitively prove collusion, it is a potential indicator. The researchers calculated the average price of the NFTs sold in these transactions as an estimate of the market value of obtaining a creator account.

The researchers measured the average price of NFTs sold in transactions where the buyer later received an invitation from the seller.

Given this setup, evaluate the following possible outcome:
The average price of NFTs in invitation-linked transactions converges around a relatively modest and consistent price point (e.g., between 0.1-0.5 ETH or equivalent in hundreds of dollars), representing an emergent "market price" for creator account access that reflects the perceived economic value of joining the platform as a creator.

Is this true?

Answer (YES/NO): YES